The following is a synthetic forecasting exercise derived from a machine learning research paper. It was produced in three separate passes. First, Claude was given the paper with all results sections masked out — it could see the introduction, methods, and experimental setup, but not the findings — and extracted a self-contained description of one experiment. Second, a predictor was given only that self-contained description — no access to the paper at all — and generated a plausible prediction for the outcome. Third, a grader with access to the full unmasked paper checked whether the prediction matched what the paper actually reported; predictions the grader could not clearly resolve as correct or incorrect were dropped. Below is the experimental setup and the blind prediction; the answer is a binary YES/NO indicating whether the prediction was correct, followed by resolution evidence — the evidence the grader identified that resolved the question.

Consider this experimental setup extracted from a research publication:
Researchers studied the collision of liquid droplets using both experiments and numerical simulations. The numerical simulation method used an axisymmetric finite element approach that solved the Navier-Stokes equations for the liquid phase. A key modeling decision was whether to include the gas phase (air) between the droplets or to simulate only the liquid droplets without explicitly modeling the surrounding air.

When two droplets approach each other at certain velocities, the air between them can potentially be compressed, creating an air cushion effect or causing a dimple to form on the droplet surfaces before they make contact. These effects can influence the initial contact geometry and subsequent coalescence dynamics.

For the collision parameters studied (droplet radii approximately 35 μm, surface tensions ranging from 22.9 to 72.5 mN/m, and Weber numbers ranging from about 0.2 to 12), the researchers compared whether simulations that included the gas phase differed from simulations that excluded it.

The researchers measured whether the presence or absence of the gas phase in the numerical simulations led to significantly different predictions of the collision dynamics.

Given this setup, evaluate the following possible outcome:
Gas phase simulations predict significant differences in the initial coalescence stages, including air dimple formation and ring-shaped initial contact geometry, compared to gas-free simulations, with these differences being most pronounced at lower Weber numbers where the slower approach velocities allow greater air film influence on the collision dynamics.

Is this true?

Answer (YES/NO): NO